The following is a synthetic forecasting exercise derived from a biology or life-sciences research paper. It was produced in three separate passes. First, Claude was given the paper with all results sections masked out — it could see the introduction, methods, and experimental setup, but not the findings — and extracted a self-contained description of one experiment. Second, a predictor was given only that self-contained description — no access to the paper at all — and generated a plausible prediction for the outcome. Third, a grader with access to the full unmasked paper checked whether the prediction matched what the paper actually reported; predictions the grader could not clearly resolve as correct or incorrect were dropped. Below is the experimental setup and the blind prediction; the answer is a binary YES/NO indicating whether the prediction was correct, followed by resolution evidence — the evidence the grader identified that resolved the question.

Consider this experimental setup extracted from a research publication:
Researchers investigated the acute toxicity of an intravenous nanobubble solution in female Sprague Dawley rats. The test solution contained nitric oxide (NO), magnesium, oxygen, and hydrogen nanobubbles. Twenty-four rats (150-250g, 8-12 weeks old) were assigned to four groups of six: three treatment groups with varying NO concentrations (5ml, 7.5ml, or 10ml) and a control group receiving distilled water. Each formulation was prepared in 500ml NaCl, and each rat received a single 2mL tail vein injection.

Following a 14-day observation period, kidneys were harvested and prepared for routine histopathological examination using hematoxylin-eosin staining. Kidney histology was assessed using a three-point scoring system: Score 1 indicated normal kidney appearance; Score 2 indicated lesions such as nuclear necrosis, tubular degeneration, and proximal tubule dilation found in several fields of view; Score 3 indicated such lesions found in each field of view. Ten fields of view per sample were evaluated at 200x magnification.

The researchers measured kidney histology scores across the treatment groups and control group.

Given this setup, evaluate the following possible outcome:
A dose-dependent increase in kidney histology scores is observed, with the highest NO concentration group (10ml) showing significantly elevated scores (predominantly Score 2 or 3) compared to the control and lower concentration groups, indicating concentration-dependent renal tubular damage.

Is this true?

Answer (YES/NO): YES